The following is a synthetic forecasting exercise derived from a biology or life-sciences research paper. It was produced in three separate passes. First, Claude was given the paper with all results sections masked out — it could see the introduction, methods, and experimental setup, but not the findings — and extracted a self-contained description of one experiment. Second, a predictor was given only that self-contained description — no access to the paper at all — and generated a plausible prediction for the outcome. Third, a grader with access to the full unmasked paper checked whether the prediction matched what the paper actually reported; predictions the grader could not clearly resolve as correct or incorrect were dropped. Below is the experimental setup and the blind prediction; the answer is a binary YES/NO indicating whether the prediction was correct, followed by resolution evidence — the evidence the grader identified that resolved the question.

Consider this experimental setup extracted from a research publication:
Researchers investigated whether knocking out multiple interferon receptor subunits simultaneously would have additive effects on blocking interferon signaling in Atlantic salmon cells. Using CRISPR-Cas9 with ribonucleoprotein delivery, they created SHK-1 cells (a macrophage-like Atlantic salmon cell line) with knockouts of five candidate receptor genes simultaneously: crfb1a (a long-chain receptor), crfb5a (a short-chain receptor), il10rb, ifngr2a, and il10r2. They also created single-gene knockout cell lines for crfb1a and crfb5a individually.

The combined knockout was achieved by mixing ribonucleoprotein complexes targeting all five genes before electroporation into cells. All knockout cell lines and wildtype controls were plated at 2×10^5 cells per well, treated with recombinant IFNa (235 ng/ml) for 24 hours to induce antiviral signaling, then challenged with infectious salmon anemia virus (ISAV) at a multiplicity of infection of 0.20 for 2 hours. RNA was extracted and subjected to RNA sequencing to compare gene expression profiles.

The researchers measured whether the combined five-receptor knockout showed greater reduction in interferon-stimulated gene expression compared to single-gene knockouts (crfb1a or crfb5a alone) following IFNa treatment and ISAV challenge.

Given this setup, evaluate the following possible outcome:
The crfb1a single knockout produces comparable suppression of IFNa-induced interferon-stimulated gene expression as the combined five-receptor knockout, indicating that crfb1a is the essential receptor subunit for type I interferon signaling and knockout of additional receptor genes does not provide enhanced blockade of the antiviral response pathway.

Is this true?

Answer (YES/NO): NO